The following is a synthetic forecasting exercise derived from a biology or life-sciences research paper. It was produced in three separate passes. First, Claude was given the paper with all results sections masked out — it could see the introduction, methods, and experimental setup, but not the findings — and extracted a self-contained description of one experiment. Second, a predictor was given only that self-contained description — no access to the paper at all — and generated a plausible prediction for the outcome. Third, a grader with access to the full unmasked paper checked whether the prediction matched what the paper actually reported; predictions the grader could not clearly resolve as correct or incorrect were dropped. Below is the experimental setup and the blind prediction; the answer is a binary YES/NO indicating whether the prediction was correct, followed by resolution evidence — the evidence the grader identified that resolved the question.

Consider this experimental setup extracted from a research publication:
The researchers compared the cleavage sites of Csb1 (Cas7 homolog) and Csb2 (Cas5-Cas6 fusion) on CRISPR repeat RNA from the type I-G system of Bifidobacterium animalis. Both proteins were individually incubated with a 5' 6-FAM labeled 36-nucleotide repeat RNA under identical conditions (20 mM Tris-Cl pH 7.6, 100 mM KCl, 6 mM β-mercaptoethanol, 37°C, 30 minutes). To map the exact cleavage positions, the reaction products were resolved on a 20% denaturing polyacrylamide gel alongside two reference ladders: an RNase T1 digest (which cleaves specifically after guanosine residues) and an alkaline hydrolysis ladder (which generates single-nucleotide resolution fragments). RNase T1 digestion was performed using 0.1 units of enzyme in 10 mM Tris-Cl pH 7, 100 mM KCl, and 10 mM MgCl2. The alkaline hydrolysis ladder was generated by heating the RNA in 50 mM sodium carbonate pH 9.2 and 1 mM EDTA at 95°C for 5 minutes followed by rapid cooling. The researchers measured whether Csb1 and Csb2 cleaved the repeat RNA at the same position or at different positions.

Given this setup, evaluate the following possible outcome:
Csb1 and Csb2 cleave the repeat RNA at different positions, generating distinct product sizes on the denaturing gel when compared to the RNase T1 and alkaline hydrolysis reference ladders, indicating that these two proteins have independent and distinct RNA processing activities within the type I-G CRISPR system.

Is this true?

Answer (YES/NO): NO